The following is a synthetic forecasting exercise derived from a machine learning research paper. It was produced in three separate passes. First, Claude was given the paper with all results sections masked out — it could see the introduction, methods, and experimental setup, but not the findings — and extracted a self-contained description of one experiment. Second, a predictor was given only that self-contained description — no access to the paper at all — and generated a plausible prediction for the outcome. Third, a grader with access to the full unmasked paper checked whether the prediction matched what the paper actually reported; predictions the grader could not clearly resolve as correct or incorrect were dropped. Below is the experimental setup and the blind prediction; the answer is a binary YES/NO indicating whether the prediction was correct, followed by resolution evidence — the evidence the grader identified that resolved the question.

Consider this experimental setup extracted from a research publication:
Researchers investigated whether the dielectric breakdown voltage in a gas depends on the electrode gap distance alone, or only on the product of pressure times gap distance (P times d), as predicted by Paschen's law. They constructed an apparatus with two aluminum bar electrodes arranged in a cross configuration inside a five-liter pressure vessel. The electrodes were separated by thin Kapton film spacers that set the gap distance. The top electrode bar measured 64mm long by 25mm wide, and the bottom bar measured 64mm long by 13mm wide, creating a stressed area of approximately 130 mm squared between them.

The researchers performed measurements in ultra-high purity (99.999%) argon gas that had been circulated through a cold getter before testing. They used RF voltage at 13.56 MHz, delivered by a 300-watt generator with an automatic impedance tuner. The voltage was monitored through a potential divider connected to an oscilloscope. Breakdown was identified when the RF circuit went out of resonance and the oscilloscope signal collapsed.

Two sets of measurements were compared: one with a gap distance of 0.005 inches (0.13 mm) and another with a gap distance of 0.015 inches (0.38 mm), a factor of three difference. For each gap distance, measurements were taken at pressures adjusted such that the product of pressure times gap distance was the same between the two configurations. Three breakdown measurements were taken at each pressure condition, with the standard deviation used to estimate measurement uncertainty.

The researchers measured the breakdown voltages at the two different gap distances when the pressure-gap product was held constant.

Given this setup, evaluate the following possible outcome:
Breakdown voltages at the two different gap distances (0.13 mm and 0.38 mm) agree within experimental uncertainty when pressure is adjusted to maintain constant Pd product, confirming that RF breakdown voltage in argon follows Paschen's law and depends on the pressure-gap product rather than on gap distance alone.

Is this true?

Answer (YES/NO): YES